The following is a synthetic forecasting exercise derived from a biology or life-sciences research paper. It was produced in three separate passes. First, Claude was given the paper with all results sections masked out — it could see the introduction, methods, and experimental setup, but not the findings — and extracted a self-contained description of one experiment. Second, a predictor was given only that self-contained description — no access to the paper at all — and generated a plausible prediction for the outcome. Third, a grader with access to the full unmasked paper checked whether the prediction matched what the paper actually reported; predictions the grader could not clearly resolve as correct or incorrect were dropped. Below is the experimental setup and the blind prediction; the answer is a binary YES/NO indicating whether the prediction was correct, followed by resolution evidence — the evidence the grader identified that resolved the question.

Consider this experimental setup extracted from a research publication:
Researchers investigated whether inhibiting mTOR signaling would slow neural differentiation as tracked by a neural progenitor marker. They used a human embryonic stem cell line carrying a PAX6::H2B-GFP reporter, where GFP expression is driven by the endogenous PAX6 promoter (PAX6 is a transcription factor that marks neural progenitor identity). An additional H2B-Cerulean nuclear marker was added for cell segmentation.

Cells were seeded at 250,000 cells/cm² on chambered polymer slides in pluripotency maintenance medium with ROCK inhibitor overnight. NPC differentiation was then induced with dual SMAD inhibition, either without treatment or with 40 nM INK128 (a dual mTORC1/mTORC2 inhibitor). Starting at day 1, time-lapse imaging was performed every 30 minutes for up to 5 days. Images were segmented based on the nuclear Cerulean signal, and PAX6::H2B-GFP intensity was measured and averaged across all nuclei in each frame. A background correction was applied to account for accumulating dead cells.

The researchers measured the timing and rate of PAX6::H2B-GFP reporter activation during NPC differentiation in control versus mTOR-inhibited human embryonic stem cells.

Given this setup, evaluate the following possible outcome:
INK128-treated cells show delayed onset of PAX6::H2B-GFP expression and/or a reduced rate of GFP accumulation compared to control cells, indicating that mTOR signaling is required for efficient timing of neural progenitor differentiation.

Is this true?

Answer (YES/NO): NO